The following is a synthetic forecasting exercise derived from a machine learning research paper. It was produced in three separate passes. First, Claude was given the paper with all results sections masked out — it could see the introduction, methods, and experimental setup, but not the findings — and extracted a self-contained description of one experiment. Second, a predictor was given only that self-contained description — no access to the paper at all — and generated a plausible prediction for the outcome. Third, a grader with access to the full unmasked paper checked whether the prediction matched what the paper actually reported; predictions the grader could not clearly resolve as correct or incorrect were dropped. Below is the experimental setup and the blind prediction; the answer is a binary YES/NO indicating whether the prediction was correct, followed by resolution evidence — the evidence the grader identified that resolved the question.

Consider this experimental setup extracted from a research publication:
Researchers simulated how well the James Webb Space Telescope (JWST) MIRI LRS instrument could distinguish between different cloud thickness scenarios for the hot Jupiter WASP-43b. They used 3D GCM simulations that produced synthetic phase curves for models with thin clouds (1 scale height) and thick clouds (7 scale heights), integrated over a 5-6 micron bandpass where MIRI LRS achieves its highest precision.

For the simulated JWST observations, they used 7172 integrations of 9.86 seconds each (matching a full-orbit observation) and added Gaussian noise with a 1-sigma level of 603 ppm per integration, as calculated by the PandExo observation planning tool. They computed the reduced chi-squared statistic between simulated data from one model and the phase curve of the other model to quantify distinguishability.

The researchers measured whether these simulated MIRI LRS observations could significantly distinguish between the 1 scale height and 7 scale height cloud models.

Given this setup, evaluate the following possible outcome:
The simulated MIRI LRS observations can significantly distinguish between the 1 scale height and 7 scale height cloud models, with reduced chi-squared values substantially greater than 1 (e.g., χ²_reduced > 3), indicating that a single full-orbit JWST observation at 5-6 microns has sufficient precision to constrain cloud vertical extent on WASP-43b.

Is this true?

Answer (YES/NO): NO